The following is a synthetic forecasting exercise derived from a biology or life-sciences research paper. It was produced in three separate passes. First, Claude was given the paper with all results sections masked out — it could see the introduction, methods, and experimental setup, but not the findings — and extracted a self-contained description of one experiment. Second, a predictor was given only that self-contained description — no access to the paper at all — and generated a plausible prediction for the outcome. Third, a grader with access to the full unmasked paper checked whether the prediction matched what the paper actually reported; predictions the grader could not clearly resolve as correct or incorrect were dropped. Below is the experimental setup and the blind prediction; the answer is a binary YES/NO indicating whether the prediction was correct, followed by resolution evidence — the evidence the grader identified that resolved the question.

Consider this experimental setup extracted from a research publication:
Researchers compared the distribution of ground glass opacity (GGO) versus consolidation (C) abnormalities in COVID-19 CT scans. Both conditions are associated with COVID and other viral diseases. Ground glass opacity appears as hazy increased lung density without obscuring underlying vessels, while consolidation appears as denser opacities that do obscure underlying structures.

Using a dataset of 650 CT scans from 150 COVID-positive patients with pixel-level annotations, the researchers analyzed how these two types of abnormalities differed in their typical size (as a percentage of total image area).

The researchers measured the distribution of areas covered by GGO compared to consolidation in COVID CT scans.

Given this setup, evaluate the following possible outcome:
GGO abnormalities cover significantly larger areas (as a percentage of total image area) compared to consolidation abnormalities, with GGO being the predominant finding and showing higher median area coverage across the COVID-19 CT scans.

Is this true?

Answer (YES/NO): YES